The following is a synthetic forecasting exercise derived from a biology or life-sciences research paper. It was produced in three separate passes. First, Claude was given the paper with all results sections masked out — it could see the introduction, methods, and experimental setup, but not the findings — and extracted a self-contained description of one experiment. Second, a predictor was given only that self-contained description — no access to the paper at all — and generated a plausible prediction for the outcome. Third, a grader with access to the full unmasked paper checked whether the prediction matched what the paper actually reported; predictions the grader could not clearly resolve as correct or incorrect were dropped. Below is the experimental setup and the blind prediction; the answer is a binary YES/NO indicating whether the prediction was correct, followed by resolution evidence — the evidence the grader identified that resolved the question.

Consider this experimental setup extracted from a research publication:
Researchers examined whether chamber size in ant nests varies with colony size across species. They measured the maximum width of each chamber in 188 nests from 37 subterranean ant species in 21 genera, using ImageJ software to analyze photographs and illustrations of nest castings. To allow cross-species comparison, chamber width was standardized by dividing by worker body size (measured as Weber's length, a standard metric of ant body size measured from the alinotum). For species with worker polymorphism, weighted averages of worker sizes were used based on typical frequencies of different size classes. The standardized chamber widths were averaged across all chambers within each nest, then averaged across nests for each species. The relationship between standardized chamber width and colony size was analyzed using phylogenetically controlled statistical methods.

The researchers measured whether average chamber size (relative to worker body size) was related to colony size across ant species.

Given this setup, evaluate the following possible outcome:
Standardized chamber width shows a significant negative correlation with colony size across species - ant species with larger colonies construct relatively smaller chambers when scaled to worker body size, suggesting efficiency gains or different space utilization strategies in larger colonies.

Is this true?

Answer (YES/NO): NO